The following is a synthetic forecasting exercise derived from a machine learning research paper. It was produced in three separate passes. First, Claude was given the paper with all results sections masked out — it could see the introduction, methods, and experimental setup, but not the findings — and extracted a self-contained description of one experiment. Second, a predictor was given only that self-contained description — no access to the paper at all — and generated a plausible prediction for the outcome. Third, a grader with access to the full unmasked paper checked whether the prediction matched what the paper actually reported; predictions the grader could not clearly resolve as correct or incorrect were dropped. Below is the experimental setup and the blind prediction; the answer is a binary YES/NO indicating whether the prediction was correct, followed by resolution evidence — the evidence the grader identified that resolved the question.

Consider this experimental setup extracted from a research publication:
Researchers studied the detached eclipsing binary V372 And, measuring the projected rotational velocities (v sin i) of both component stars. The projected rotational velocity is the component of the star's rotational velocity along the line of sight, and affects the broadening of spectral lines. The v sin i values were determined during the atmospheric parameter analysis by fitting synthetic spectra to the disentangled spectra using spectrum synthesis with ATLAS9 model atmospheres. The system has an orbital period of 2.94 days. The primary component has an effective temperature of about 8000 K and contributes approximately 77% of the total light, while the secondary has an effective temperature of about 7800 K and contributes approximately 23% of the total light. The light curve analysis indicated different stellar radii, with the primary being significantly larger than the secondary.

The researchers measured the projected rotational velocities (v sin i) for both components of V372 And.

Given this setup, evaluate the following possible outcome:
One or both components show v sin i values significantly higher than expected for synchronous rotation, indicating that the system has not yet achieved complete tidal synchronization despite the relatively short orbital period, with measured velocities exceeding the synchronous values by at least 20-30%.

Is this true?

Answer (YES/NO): NO